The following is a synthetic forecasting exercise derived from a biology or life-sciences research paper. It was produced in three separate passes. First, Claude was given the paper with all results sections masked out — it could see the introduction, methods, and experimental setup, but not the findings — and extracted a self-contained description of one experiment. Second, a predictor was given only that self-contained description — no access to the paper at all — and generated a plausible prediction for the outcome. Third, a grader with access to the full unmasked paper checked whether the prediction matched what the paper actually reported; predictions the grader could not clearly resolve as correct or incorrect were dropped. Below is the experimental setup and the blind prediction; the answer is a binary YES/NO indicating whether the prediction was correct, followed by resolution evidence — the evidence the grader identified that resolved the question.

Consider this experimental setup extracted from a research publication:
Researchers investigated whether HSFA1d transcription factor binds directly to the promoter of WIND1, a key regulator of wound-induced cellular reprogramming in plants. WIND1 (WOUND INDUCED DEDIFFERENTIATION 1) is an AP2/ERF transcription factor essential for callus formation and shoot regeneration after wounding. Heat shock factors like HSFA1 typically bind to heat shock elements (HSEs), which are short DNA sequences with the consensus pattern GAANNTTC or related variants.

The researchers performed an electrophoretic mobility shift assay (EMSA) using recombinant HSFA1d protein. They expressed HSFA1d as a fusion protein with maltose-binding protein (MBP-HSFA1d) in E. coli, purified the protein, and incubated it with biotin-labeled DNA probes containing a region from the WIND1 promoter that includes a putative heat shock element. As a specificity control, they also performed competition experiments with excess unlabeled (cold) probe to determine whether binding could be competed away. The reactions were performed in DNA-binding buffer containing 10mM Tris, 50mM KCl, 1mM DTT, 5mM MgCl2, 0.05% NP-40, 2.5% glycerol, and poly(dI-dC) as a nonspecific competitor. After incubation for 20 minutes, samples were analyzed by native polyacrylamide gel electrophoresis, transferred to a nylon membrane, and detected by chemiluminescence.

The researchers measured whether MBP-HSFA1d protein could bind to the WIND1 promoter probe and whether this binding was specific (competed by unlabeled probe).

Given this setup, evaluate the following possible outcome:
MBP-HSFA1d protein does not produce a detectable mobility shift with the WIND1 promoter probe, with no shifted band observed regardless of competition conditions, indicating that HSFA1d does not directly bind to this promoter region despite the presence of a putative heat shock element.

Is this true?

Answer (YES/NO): NO